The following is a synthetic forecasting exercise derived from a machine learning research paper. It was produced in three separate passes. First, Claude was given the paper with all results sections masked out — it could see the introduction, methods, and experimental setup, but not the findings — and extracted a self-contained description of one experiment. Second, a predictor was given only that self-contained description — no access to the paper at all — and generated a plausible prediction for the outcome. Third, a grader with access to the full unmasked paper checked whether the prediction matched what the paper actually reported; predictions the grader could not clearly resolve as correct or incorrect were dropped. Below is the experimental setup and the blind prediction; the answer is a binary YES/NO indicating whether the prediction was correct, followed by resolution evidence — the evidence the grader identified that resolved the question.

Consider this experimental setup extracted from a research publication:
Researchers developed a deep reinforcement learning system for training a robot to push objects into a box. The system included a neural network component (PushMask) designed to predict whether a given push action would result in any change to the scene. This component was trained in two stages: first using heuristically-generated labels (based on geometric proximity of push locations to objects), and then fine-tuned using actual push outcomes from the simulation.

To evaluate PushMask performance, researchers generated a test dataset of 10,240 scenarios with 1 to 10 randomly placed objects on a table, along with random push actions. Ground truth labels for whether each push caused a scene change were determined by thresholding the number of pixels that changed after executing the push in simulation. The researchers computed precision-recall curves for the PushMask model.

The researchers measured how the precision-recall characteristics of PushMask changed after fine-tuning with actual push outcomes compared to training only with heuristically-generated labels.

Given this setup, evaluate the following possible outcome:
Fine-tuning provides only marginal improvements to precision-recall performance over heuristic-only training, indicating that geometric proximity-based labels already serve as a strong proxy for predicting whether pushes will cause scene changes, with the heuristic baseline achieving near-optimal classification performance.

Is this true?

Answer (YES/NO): NO